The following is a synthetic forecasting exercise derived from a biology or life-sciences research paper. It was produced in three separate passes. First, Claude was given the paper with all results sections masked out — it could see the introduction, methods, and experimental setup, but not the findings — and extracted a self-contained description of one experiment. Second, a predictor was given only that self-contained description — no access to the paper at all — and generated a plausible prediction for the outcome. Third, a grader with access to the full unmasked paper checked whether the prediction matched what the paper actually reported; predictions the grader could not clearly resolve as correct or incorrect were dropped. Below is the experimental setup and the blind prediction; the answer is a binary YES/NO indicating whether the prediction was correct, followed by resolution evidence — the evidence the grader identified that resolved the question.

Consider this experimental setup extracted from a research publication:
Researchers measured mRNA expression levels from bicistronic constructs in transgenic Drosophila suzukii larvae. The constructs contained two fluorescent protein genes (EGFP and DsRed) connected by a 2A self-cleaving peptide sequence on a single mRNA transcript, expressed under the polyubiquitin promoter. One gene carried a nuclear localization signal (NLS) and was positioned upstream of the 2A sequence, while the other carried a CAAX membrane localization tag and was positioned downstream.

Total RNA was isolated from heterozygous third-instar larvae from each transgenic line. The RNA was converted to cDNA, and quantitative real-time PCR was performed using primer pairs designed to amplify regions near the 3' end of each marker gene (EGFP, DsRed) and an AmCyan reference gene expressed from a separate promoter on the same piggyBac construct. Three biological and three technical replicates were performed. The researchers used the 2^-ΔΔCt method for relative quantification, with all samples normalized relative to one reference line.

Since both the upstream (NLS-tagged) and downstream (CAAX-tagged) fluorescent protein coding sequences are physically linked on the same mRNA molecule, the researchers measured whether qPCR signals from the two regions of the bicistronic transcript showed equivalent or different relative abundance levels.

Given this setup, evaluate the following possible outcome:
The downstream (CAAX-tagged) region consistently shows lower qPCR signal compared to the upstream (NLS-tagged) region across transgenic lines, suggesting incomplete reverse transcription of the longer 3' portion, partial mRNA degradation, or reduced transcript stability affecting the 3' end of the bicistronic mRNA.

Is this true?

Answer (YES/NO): NO